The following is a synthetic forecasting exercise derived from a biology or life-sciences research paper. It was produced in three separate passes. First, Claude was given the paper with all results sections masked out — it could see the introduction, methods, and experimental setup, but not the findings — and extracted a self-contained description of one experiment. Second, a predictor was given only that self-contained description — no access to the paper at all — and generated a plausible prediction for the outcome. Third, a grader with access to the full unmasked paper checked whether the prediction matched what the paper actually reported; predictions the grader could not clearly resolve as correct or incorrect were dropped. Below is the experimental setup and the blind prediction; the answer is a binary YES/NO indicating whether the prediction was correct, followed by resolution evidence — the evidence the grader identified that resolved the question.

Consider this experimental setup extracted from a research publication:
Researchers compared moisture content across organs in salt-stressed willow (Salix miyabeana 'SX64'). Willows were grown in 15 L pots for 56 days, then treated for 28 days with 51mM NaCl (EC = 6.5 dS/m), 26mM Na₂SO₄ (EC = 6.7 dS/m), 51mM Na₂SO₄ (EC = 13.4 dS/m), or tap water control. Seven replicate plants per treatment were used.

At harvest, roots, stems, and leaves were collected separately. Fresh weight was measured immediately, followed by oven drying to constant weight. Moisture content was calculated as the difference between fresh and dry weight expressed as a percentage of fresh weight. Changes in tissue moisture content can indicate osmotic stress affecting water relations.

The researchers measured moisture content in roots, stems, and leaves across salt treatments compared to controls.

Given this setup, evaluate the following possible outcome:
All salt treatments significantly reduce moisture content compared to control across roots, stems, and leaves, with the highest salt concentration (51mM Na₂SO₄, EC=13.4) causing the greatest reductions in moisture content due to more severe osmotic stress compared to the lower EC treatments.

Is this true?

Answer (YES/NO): NO